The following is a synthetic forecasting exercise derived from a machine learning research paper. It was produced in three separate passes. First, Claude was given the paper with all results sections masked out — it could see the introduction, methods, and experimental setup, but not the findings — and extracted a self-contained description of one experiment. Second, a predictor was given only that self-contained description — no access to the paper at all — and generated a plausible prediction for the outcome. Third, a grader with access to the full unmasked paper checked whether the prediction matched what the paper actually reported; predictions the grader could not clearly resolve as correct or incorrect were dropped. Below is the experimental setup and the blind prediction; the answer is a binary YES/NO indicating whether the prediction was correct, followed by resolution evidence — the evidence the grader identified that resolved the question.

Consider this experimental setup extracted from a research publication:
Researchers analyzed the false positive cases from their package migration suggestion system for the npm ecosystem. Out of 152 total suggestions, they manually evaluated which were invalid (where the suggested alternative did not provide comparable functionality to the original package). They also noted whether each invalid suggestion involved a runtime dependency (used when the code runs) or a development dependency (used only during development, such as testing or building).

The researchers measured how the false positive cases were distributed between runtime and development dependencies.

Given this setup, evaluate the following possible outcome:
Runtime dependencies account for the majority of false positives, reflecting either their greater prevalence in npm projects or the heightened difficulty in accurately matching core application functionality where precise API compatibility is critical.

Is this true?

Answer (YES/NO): NO